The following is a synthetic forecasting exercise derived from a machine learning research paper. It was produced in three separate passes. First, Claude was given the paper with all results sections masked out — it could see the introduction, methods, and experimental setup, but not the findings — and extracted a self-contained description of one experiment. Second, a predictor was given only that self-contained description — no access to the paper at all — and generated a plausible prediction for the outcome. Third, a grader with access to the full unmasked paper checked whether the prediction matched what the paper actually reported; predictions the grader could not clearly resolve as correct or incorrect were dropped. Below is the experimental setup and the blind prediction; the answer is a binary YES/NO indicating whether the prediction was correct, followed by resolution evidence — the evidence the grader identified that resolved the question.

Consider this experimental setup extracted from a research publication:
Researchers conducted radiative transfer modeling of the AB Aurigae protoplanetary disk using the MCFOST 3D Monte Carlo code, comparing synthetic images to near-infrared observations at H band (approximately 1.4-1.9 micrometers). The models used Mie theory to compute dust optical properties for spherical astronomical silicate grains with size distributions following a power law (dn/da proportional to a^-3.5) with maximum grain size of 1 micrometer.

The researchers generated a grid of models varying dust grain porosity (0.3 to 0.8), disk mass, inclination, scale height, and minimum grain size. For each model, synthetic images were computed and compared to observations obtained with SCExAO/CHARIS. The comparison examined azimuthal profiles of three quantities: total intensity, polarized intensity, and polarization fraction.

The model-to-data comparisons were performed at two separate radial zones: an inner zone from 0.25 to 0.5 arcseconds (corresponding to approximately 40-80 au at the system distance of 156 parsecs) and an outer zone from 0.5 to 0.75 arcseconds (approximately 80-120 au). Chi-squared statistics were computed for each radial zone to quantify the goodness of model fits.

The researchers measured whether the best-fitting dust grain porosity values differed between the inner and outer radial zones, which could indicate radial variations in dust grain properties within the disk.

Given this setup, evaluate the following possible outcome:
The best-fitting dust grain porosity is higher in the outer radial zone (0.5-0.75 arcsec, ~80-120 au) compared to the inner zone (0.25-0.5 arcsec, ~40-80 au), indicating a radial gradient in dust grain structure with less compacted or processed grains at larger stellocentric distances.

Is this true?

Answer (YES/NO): NO